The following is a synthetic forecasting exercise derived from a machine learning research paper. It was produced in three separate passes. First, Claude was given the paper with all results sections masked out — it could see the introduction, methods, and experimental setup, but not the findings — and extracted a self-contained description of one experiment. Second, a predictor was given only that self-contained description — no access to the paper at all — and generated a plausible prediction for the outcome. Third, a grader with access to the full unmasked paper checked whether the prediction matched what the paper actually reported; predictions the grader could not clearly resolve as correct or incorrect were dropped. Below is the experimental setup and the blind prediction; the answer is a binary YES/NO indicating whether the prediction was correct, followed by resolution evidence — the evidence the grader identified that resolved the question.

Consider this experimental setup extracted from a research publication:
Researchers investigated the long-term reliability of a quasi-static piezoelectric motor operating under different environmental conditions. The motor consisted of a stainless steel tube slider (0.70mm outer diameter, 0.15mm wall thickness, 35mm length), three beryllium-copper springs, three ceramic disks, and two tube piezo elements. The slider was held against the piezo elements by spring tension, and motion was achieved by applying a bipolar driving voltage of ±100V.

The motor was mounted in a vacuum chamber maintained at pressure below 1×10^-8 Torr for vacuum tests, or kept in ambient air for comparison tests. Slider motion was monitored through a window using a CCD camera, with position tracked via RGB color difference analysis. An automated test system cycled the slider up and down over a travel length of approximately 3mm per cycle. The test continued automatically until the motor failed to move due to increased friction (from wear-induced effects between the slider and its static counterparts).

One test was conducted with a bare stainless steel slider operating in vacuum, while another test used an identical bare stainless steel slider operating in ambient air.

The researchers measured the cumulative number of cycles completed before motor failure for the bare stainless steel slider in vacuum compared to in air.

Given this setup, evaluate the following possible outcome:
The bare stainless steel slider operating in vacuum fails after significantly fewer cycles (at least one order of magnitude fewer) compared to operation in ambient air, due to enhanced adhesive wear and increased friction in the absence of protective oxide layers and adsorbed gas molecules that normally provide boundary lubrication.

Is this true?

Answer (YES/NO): YES